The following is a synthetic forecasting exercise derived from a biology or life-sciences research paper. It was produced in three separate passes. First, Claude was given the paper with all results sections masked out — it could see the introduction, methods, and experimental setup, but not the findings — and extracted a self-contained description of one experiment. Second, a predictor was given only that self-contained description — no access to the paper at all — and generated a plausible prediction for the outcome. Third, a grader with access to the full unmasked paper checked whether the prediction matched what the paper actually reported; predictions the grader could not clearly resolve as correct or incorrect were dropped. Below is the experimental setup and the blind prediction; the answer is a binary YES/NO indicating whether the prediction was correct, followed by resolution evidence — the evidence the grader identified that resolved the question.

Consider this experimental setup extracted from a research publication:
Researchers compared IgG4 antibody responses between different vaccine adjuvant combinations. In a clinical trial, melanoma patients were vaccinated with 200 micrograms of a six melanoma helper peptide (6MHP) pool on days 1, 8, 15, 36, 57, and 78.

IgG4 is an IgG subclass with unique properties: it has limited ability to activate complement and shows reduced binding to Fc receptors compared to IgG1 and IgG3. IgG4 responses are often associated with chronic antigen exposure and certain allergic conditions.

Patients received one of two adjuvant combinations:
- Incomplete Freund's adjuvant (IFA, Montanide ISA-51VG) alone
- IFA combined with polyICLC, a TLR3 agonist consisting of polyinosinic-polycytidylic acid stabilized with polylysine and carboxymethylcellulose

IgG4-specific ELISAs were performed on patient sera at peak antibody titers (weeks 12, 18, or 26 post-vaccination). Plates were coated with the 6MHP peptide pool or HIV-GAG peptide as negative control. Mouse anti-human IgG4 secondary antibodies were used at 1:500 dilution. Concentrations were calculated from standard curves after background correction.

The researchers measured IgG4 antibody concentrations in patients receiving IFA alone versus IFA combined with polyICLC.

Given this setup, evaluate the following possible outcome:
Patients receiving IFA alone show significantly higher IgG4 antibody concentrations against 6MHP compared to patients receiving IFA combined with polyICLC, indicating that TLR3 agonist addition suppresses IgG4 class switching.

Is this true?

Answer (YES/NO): NO